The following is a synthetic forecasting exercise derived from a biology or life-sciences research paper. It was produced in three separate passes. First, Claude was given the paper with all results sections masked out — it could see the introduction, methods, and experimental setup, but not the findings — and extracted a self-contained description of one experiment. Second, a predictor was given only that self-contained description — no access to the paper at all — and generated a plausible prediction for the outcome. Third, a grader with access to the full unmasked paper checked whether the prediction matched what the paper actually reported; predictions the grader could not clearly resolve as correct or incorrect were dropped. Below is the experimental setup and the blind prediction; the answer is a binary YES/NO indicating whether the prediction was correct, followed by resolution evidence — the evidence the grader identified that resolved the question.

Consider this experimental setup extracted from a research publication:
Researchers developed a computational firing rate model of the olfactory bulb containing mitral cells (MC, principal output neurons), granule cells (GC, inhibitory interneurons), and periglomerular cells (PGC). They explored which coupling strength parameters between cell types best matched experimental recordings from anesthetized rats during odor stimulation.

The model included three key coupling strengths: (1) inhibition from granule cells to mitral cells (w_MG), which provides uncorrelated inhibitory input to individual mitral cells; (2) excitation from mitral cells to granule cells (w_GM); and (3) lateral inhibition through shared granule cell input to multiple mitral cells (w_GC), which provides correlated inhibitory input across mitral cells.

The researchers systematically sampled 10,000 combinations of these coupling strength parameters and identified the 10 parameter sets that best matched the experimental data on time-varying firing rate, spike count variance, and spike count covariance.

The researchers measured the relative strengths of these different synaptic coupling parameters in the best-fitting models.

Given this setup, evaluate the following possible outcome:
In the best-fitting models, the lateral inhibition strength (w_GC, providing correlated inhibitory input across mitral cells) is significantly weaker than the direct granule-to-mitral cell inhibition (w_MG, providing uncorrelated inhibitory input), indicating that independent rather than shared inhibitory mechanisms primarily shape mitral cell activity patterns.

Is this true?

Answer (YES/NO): YES